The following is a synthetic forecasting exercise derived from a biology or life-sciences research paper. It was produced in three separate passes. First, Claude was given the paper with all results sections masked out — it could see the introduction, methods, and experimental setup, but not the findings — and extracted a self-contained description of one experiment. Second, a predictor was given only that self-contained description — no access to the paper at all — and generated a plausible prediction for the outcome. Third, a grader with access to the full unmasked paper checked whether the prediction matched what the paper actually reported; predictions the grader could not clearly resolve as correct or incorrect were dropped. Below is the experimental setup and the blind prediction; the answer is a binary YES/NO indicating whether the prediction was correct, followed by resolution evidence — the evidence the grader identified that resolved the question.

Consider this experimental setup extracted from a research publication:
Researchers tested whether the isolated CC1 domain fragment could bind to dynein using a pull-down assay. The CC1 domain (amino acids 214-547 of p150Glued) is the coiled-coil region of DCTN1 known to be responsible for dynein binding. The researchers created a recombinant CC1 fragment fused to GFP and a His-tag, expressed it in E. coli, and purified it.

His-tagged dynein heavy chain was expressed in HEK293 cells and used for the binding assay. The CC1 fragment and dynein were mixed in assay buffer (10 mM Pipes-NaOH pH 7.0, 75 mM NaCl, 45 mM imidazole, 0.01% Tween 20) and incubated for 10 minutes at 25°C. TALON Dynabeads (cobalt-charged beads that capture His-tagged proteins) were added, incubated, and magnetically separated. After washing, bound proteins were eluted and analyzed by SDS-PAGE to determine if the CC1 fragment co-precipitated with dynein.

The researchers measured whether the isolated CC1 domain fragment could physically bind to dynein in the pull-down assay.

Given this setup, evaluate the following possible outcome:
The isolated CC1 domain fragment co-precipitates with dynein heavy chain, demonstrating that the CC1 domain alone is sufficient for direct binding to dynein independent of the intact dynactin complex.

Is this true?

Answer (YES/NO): YES